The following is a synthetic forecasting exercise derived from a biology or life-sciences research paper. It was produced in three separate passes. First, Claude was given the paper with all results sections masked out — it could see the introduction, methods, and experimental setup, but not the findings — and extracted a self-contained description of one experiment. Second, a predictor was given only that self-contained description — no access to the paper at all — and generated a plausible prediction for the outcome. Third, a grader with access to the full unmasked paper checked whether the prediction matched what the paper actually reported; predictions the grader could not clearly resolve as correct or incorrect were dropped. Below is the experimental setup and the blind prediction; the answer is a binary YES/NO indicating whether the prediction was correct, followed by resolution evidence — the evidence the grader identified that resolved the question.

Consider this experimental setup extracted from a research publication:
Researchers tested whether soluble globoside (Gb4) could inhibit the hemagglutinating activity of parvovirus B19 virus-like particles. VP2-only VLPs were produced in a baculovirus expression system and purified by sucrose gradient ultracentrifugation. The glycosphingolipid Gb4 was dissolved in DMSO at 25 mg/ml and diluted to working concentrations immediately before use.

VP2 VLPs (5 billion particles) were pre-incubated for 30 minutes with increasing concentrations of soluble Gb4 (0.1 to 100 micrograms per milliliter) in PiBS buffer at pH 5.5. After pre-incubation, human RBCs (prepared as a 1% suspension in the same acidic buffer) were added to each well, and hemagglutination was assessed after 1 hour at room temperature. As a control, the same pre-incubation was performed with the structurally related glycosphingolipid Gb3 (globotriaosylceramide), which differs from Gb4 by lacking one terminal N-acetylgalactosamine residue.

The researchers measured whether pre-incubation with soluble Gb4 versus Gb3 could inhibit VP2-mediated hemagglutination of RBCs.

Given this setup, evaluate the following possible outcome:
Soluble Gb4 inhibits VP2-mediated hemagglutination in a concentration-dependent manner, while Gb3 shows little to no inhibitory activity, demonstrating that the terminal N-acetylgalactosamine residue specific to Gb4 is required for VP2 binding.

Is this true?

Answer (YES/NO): YES